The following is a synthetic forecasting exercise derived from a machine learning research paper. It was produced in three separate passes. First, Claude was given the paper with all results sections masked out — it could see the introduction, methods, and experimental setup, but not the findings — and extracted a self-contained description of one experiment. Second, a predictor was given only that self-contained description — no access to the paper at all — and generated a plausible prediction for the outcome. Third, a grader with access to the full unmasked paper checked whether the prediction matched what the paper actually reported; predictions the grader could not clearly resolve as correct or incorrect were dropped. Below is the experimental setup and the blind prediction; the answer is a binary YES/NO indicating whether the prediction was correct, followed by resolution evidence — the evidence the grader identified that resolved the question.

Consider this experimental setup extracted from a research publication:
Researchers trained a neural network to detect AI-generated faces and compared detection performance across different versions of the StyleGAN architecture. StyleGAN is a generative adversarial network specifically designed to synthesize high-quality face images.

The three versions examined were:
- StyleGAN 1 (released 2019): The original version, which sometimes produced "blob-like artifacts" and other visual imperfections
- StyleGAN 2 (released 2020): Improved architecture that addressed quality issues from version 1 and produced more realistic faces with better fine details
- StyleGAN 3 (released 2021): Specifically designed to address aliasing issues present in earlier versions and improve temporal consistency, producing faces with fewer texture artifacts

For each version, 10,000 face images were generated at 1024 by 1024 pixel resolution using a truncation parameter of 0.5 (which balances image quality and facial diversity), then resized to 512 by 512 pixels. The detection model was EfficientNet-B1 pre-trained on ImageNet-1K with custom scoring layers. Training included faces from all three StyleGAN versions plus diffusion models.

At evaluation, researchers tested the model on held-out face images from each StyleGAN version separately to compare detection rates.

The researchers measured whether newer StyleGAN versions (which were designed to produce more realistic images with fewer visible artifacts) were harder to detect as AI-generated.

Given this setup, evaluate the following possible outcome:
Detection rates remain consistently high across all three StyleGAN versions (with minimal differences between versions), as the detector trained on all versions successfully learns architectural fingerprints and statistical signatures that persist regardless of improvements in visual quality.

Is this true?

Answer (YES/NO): YES